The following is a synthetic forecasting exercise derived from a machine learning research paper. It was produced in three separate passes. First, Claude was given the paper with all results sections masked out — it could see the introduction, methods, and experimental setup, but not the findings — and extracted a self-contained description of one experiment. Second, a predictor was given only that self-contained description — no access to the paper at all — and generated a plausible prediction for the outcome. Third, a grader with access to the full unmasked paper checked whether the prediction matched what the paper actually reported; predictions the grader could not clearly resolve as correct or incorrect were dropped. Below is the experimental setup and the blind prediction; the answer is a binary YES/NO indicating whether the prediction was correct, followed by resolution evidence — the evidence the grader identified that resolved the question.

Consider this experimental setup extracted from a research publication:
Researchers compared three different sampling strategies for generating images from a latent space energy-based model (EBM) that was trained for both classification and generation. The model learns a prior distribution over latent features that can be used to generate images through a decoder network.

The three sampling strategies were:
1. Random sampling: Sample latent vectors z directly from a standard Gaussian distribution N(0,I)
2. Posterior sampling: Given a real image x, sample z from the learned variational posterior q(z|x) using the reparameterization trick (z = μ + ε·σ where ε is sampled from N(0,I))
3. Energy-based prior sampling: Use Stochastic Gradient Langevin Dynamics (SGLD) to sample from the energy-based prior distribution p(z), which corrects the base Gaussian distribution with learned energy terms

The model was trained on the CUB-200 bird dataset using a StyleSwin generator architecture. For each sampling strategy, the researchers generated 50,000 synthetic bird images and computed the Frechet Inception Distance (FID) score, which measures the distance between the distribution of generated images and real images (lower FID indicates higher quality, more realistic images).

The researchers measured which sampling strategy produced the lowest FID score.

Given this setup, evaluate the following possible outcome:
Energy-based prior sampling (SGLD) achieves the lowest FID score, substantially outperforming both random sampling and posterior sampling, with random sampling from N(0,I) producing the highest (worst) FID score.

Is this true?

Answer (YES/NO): NO